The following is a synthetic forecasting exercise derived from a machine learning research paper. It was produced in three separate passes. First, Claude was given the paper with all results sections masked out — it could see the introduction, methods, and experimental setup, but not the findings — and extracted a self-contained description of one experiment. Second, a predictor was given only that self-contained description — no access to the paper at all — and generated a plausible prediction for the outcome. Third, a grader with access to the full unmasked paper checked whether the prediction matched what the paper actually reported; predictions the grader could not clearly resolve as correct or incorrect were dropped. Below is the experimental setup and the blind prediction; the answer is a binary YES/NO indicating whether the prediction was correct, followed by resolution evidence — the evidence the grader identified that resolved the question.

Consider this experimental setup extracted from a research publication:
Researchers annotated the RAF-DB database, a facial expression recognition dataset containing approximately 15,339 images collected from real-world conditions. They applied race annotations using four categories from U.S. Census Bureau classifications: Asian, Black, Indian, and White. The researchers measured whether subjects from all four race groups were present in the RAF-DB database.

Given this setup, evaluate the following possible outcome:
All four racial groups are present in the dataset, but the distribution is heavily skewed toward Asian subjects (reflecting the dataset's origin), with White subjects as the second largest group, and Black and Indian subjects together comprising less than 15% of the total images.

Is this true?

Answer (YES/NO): NO